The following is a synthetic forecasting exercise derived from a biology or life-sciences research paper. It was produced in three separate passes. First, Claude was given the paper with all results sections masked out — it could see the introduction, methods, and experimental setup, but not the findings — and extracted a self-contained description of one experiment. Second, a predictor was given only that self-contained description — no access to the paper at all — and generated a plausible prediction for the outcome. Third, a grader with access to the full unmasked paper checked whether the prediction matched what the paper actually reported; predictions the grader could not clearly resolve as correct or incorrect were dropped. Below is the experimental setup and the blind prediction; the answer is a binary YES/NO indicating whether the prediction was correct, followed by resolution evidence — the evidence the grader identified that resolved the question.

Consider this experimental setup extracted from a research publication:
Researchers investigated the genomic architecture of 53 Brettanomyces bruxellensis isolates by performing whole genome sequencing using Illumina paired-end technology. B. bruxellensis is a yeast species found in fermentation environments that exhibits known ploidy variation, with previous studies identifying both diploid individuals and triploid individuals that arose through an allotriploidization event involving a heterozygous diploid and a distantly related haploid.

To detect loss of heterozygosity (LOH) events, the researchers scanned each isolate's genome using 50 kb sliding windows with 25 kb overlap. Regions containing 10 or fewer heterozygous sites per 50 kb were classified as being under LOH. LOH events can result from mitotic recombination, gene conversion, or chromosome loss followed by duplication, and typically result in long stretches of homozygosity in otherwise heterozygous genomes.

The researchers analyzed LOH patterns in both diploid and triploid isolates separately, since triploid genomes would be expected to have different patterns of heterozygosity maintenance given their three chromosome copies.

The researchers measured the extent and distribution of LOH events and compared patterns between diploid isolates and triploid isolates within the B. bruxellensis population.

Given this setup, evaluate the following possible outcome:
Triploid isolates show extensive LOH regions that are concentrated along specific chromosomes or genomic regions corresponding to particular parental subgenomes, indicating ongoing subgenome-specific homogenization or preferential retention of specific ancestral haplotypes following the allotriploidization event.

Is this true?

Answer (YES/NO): NO